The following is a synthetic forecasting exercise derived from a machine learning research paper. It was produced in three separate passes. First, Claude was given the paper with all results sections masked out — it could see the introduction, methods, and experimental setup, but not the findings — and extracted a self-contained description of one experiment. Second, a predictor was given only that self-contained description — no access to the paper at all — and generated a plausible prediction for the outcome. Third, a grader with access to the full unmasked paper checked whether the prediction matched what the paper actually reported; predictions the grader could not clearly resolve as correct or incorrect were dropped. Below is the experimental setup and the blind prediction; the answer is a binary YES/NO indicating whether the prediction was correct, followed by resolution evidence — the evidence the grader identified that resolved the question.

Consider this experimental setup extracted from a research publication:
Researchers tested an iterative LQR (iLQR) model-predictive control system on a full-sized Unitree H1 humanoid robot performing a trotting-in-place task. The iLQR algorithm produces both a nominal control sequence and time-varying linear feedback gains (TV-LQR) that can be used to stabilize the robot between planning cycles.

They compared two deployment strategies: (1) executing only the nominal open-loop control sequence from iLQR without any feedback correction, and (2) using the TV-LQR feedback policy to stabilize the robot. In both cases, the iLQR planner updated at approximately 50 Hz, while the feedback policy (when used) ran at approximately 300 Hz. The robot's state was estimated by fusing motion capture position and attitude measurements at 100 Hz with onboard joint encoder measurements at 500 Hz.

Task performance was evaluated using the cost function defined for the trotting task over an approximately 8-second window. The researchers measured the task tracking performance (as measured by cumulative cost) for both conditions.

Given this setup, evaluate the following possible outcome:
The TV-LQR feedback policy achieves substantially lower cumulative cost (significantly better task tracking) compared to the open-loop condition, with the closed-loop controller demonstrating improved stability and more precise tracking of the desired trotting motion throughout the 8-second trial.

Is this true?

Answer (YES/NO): NO